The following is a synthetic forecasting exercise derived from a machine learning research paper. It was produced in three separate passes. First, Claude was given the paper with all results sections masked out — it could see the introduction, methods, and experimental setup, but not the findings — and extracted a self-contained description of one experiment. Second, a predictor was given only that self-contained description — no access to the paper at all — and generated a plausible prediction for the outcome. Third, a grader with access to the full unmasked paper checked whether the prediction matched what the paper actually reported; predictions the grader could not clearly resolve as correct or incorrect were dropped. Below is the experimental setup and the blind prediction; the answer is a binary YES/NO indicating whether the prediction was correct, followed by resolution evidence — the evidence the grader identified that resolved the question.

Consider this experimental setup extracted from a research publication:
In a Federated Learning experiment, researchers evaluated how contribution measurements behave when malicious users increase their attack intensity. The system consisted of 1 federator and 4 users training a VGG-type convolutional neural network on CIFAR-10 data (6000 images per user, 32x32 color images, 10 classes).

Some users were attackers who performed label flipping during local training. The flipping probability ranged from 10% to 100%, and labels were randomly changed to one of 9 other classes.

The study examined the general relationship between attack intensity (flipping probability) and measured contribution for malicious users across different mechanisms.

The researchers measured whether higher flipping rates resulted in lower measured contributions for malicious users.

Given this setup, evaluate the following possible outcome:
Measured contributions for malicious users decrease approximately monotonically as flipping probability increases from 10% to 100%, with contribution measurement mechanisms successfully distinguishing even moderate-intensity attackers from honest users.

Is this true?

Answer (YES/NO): NO